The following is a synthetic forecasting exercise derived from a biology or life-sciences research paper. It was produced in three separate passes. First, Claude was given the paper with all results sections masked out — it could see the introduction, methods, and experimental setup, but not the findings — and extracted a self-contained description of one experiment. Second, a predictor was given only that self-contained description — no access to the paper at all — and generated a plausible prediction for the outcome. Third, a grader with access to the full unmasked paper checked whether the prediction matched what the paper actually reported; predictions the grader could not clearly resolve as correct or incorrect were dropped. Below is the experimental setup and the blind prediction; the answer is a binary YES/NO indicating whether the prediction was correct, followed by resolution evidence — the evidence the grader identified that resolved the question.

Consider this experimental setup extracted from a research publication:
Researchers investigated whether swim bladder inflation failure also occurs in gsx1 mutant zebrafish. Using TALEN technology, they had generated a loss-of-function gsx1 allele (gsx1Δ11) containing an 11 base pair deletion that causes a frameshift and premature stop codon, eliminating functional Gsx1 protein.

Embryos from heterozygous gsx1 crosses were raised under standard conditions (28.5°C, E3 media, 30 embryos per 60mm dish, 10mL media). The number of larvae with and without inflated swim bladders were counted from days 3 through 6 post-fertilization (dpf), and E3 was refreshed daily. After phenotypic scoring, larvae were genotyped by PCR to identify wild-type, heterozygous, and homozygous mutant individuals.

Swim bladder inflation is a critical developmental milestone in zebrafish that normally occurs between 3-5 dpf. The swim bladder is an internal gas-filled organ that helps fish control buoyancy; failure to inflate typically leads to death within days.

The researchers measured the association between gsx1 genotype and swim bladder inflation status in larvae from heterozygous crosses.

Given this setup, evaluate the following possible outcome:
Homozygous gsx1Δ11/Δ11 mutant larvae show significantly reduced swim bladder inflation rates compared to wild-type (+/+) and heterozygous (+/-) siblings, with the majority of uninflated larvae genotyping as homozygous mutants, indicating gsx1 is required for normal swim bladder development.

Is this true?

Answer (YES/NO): NO